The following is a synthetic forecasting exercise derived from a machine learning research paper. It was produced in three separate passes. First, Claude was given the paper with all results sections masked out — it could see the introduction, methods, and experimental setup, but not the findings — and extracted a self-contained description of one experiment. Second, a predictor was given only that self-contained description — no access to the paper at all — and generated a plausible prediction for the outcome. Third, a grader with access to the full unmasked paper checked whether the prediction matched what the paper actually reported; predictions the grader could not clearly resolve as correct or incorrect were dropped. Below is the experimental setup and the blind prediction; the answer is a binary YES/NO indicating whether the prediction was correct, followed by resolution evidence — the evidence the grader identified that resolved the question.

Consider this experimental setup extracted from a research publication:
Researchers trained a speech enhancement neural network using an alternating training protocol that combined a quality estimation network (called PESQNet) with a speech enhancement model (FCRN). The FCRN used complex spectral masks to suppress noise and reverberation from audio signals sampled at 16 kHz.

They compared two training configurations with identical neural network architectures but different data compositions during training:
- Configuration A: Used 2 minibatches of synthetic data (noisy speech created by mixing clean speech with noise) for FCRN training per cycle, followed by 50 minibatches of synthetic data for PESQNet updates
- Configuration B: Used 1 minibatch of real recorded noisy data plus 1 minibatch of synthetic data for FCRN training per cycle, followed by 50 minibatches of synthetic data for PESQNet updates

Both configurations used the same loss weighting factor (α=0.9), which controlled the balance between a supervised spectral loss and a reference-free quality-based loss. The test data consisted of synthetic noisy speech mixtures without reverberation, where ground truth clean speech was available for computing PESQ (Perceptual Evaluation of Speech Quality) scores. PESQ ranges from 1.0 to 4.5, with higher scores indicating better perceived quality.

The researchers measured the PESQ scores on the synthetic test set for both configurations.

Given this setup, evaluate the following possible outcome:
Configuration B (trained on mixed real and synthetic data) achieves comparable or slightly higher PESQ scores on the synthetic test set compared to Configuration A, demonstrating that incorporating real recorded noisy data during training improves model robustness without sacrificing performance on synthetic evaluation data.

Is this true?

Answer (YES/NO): NO